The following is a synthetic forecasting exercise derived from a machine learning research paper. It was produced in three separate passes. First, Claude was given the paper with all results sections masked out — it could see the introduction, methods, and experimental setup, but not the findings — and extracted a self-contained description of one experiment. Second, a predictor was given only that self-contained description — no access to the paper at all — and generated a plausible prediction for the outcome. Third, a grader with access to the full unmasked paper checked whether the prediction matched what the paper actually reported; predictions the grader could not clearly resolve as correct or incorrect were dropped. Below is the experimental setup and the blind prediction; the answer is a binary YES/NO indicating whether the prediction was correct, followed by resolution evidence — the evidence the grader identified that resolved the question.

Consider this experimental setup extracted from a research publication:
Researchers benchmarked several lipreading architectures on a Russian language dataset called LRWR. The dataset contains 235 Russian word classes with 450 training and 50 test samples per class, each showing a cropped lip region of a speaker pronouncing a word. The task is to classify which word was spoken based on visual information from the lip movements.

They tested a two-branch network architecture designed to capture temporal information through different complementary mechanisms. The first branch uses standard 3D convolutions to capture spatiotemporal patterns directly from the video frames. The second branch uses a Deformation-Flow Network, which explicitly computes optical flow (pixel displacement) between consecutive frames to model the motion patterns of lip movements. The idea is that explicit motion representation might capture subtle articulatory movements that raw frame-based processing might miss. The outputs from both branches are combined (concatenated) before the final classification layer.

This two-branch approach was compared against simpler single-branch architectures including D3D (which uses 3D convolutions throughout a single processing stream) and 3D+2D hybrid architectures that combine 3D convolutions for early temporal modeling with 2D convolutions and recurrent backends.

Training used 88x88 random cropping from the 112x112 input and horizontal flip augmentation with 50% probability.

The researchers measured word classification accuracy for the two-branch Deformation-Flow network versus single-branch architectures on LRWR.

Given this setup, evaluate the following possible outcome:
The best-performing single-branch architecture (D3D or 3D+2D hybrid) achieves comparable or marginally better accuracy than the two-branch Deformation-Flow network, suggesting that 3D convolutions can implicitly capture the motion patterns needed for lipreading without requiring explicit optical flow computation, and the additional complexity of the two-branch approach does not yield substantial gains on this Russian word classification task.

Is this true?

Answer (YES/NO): YES